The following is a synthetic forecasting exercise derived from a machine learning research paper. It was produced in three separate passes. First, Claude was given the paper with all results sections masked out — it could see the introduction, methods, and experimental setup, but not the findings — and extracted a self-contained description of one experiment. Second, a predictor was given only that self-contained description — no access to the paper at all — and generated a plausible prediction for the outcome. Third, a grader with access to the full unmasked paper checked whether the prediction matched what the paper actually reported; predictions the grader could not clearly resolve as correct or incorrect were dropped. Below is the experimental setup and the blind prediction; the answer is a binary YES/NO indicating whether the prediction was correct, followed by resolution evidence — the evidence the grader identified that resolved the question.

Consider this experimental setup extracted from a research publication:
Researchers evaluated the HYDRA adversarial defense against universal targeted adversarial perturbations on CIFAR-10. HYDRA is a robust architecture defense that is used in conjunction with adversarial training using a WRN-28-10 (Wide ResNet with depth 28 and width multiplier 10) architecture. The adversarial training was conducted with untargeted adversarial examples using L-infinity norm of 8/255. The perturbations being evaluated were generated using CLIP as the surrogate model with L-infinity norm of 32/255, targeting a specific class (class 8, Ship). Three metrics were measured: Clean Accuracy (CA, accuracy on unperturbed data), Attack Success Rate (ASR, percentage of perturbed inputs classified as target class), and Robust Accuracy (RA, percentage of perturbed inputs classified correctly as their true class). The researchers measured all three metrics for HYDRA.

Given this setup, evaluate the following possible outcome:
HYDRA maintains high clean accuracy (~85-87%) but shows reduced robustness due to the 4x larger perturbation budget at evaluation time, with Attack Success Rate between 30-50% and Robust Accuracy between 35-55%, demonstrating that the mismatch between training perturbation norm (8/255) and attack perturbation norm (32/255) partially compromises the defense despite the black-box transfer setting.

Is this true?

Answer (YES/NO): NO